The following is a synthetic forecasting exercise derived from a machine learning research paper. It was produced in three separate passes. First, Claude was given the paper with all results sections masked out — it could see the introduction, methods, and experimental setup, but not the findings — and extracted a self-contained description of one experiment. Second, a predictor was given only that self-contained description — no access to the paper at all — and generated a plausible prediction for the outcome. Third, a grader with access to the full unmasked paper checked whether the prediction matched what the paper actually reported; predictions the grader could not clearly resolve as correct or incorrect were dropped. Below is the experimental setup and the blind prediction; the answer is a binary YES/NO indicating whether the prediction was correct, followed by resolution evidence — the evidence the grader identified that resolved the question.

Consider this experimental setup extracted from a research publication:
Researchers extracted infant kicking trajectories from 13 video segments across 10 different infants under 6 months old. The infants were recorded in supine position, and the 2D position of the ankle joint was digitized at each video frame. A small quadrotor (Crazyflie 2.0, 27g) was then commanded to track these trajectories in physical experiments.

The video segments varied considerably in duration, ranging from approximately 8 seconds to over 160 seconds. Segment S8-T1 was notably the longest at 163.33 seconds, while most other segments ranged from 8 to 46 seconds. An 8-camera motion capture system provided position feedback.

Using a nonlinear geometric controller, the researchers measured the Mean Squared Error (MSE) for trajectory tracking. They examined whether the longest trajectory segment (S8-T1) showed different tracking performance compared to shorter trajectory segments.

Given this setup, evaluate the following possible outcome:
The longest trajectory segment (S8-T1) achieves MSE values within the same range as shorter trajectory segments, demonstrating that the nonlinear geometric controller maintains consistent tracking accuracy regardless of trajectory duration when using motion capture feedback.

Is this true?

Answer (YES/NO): YES